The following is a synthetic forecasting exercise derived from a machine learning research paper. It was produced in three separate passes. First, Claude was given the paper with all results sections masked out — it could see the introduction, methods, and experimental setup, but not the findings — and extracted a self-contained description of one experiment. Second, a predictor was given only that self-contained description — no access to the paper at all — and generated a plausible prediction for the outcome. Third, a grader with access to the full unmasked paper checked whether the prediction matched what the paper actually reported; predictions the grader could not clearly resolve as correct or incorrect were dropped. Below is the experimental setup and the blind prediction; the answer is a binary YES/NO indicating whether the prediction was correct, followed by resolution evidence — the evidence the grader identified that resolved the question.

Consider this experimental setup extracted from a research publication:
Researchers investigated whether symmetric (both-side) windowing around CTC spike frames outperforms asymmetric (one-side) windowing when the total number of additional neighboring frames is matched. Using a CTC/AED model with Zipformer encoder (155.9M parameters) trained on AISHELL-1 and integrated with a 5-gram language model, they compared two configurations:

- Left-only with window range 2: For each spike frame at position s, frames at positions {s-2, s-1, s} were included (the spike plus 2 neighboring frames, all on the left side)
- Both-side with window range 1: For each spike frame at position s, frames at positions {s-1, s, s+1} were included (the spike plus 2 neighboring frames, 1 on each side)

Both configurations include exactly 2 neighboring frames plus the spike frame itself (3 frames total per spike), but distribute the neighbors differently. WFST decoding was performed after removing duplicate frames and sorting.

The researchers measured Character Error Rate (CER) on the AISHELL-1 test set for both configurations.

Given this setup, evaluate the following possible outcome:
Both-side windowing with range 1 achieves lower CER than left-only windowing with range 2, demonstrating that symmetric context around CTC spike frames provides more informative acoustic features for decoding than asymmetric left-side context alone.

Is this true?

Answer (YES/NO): YES